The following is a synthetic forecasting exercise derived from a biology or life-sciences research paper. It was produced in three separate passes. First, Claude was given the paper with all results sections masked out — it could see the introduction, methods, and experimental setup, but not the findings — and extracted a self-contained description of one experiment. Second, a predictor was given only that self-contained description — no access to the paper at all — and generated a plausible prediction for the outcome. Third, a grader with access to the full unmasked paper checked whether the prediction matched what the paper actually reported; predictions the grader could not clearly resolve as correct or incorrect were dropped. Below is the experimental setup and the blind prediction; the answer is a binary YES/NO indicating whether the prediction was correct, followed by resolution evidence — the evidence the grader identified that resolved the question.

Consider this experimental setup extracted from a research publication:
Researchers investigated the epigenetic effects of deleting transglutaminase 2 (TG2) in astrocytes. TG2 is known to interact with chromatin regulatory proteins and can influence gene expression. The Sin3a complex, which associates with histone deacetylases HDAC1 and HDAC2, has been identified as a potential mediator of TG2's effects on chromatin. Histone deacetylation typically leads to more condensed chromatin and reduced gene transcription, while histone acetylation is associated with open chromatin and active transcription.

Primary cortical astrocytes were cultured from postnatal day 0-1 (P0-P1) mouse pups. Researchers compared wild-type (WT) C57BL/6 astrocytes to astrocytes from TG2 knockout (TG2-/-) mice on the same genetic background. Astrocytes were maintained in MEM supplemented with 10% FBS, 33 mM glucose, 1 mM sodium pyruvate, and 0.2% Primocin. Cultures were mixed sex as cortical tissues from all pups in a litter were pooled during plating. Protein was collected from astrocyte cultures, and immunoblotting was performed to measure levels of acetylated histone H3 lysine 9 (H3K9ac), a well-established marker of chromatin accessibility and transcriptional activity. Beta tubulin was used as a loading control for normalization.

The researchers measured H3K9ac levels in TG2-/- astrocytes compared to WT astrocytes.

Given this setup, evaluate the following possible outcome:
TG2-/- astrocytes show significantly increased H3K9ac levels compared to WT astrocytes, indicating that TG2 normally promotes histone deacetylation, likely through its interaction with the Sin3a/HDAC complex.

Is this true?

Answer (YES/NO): YES